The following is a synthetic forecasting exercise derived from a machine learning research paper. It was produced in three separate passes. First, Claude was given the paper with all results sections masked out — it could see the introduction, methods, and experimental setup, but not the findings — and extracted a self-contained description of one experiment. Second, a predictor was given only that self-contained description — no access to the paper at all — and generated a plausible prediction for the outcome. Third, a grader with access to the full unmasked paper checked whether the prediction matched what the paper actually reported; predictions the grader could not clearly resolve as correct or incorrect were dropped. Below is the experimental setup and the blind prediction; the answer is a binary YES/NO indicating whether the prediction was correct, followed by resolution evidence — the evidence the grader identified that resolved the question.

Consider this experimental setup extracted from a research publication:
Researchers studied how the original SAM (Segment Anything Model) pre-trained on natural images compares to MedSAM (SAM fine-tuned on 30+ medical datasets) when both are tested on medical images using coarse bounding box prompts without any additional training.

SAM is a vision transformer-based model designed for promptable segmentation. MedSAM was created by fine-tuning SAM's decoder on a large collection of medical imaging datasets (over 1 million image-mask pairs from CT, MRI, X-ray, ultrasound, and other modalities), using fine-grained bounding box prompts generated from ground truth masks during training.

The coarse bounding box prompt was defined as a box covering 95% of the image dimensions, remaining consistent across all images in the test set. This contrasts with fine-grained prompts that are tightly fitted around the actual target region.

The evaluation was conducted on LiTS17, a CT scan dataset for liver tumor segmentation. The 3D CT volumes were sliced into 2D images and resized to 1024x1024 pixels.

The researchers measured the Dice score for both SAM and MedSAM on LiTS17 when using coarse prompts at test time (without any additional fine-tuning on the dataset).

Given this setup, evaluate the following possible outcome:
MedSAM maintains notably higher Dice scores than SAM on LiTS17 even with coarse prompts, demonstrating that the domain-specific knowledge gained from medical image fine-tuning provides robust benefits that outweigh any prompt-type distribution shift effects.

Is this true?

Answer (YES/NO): NO